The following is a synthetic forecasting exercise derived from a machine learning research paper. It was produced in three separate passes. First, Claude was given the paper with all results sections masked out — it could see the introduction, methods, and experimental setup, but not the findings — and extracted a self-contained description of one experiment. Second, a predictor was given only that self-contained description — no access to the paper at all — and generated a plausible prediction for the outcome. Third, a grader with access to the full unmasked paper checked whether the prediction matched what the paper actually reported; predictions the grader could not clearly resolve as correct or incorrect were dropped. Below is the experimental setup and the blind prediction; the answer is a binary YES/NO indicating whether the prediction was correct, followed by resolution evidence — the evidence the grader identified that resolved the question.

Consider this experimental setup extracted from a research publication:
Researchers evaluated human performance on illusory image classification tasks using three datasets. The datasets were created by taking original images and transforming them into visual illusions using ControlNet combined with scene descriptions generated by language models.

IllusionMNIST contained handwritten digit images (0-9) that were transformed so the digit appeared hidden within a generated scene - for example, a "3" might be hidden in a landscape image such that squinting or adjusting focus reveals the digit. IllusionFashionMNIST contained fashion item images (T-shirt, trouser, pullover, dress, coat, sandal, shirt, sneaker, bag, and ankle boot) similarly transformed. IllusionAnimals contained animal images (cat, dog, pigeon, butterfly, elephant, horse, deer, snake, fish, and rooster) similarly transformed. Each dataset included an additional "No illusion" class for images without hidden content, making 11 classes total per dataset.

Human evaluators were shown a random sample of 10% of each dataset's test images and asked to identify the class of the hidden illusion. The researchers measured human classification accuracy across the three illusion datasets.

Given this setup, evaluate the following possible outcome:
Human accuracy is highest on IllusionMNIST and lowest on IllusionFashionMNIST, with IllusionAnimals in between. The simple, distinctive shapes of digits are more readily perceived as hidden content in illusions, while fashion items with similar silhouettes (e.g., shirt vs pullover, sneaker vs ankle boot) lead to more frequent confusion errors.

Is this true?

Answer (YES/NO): YES